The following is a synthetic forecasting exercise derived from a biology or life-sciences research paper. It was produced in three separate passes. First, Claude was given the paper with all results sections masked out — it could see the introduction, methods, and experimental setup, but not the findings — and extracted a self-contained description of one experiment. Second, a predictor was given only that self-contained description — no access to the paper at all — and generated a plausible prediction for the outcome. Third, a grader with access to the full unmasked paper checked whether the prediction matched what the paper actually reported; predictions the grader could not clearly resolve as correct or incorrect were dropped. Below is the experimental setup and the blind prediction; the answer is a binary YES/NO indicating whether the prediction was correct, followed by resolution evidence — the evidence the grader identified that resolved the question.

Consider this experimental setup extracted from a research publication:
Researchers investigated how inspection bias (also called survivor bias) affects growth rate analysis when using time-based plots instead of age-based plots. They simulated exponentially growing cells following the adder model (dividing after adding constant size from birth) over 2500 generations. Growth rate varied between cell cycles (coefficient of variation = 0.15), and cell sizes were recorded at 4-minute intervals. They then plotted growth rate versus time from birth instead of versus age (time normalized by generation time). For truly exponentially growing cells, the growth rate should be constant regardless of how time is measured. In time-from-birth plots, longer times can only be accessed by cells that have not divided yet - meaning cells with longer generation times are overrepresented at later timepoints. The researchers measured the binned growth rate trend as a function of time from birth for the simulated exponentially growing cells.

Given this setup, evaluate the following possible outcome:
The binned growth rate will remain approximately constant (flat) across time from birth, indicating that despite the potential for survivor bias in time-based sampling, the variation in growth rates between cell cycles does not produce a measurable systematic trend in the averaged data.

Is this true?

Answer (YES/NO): NO